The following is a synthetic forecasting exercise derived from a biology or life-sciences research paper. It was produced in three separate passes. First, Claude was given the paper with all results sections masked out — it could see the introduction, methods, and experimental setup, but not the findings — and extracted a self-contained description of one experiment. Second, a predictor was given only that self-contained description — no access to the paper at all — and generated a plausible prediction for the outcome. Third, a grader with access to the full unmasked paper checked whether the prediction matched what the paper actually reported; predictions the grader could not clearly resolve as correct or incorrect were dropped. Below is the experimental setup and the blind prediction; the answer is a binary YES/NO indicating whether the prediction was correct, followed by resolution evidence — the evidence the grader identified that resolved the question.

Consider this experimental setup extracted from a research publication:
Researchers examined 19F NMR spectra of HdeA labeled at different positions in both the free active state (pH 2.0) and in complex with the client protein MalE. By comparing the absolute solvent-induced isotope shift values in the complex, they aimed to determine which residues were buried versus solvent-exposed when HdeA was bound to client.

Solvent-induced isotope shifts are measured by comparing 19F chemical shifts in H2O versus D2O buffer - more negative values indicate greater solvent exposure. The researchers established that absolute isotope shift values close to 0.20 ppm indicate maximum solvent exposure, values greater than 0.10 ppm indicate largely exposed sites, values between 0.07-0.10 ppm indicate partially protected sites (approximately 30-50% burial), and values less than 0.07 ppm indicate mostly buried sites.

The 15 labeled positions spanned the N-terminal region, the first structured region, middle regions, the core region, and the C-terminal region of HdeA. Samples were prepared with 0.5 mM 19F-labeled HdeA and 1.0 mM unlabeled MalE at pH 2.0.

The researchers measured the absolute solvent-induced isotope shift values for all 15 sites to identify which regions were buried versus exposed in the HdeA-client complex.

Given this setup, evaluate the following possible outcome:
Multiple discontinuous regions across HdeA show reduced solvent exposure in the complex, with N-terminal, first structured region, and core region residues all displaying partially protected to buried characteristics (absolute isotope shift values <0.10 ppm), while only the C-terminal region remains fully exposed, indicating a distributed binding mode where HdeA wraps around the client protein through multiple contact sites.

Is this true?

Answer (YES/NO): NO